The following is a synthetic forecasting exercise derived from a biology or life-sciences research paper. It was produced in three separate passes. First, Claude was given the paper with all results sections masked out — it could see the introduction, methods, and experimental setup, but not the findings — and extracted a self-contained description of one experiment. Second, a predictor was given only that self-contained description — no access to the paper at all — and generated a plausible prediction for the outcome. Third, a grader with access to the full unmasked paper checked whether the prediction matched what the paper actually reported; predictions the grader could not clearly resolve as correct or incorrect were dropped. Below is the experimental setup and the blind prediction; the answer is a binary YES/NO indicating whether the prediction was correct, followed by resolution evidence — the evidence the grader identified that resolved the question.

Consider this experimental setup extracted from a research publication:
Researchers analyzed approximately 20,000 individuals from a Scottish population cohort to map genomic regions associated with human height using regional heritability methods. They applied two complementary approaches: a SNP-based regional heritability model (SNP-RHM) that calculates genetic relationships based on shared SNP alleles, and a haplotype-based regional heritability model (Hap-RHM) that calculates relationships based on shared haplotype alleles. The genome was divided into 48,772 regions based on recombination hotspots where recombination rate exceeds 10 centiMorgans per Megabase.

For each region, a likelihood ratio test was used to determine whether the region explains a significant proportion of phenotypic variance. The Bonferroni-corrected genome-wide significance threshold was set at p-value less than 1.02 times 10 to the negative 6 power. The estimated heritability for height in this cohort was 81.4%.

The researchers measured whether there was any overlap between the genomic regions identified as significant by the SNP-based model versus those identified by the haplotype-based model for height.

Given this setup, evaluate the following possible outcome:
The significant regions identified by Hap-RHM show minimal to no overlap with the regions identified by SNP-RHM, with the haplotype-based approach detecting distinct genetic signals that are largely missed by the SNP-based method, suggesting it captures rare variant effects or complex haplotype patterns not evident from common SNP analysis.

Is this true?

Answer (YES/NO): NO